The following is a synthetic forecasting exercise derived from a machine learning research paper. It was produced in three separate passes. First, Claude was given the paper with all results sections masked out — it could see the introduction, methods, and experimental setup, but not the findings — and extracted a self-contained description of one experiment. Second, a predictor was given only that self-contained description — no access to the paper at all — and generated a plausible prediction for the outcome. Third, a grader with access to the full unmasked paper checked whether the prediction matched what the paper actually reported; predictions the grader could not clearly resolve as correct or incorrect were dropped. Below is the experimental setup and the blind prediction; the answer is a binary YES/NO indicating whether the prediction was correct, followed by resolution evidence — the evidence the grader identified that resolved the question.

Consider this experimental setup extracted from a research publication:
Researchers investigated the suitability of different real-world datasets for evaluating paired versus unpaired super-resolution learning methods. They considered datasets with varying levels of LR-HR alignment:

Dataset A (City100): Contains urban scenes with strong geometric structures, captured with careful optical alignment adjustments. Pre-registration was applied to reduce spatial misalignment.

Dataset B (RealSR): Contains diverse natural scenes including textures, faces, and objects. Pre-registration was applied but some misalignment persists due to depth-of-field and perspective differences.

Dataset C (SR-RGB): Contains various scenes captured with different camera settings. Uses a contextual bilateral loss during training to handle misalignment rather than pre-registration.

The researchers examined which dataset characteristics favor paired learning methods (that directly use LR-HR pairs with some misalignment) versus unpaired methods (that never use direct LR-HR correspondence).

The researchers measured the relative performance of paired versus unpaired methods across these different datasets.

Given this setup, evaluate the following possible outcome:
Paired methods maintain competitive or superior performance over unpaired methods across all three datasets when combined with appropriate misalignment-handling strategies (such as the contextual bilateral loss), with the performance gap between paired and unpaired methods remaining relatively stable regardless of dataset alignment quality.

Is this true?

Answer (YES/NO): NO